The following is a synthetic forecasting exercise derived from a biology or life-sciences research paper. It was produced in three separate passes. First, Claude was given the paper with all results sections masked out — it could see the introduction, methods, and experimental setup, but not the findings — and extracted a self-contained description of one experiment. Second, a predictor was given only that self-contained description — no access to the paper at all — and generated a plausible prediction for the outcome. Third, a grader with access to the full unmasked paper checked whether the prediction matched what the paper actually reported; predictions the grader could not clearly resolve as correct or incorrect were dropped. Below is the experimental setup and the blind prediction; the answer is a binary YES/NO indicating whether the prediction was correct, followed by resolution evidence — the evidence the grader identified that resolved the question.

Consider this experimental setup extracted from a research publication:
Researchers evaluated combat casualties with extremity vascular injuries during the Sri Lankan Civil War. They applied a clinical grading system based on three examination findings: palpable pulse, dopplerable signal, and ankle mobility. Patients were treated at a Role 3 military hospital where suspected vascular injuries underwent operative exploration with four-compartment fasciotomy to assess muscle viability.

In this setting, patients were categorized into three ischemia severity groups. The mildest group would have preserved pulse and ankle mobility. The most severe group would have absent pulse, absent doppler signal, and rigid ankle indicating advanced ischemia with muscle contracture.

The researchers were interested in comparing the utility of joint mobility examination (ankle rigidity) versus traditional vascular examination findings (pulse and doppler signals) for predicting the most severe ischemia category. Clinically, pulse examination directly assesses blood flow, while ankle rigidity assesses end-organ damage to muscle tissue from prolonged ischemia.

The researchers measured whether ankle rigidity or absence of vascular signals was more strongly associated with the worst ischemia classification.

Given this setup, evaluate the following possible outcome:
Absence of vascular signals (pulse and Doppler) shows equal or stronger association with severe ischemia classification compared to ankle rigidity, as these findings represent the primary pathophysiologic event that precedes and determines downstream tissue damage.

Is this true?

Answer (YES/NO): NO